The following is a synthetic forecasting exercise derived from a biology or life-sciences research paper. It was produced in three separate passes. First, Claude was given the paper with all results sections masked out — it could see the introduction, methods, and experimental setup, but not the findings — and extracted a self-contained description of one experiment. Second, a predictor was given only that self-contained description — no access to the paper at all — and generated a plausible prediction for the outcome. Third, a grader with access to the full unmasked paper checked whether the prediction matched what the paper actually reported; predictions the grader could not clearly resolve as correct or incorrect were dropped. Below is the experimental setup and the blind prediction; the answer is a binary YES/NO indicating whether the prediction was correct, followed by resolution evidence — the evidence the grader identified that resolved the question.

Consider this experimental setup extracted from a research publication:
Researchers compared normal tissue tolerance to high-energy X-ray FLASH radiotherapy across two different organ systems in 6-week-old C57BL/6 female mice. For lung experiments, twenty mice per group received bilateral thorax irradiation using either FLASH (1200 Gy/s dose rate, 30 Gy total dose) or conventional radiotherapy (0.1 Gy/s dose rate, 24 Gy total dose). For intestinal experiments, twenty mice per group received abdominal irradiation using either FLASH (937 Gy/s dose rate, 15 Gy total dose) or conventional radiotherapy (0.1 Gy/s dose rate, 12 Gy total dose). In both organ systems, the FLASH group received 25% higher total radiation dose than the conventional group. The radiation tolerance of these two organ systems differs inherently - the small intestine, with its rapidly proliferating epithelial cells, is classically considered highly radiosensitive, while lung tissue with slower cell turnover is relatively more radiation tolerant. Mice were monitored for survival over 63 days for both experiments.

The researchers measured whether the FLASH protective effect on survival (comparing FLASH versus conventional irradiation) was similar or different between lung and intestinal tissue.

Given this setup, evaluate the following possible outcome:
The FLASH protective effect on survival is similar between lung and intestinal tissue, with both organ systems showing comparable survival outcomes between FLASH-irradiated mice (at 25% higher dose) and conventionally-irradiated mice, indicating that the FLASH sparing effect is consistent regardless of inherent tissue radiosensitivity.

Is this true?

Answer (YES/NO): NO